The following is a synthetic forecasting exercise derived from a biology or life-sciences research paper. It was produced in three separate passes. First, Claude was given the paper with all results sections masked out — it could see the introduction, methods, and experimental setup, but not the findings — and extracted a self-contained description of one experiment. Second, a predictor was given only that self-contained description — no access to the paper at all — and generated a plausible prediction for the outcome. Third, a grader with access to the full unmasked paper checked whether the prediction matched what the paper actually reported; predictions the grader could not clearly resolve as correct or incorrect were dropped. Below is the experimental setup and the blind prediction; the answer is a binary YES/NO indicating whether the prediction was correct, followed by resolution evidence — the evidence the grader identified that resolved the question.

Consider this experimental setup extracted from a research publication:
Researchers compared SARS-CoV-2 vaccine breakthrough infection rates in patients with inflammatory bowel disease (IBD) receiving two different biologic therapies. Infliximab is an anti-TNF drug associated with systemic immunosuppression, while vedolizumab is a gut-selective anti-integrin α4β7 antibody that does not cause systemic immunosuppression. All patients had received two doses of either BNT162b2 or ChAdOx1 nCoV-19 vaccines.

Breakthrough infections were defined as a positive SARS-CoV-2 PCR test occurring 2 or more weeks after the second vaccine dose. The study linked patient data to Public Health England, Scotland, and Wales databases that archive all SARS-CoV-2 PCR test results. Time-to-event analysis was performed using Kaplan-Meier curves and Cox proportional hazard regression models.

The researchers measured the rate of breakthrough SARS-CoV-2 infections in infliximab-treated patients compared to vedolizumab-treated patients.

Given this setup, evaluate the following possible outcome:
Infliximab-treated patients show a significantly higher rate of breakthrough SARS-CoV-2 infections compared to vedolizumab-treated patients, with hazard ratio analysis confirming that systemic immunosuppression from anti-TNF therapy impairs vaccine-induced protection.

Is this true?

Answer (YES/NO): YES